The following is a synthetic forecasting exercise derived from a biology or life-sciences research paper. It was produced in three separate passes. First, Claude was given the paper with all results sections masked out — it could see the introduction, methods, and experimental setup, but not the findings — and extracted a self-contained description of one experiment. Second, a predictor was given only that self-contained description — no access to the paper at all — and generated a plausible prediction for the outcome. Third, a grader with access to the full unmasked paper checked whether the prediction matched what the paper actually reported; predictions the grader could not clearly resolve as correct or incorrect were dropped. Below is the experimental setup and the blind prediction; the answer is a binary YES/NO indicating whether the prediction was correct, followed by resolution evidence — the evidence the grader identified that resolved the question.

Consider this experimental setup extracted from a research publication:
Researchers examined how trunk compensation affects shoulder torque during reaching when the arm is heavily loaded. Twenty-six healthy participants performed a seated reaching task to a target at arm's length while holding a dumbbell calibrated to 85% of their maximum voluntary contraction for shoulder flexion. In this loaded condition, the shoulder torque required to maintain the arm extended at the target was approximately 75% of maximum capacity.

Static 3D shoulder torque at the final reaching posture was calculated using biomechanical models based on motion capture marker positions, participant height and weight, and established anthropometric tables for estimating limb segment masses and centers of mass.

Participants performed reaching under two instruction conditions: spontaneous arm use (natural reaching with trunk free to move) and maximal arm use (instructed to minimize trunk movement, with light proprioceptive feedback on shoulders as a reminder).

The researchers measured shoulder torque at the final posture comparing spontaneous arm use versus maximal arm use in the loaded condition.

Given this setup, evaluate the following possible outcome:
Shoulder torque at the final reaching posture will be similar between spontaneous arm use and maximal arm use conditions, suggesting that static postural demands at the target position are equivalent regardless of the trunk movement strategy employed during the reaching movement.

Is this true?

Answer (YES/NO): NO